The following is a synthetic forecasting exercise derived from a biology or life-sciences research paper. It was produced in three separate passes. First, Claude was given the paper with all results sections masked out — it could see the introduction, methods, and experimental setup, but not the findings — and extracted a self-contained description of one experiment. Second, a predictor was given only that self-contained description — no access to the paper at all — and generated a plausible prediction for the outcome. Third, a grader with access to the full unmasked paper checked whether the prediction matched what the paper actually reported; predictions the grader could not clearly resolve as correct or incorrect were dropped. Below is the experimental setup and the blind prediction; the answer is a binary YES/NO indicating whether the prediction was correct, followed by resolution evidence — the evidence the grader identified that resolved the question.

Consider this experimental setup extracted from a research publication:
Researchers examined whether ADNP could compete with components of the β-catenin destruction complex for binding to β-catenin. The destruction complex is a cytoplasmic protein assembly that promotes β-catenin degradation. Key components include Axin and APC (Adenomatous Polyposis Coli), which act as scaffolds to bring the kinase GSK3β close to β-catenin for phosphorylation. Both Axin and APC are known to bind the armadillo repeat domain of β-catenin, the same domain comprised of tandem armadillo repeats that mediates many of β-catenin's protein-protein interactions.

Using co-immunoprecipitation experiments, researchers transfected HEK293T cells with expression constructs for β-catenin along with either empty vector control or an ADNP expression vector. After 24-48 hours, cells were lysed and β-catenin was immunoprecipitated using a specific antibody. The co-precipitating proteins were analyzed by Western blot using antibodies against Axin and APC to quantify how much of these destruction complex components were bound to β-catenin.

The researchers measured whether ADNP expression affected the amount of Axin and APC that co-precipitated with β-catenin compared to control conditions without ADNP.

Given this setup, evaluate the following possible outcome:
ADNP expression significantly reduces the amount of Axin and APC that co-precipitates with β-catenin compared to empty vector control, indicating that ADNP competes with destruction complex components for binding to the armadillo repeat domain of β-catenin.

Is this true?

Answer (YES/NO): YES